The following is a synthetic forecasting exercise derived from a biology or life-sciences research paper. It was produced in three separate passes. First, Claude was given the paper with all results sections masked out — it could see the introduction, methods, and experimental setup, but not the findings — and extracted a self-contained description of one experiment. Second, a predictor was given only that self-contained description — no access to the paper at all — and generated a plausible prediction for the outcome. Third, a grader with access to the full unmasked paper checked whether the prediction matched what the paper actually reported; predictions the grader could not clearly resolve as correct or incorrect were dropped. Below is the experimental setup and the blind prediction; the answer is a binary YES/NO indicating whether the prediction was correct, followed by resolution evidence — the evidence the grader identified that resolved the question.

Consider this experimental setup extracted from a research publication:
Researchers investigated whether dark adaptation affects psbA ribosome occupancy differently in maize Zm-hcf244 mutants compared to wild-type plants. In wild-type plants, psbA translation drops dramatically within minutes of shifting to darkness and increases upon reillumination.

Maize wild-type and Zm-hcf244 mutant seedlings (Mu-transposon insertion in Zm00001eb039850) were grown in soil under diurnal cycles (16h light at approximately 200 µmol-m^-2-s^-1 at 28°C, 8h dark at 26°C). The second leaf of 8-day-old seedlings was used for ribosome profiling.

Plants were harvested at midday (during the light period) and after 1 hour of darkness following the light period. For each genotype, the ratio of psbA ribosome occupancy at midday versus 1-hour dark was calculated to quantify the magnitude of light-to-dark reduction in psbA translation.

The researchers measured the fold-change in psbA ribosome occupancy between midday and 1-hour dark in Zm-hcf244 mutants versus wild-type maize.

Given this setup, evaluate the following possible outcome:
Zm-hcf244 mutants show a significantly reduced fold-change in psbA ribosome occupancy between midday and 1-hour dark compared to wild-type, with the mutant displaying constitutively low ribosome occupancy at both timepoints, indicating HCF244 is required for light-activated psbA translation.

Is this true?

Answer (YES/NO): YES